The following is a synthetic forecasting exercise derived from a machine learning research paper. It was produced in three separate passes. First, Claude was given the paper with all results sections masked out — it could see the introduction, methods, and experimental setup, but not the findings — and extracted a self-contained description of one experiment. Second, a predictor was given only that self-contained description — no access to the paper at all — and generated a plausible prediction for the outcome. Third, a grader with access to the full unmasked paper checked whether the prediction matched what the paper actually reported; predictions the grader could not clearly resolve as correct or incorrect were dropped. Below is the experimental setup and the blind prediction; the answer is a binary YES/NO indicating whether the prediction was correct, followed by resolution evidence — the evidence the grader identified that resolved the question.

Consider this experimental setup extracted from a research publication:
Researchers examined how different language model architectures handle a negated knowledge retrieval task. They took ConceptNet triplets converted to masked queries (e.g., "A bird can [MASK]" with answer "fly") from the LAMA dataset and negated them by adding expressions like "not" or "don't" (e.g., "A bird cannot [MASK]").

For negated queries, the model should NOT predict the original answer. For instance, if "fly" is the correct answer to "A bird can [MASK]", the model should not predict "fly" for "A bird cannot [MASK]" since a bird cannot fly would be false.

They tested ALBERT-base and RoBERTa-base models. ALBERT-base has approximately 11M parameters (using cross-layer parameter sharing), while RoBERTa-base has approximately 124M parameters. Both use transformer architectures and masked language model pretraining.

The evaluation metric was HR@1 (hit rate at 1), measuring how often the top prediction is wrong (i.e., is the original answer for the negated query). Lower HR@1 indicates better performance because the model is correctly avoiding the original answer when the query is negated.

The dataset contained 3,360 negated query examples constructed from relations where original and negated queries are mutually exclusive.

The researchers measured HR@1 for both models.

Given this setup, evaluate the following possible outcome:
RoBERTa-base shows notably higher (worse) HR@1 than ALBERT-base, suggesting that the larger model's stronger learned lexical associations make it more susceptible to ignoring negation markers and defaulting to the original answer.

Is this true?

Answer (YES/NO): YES